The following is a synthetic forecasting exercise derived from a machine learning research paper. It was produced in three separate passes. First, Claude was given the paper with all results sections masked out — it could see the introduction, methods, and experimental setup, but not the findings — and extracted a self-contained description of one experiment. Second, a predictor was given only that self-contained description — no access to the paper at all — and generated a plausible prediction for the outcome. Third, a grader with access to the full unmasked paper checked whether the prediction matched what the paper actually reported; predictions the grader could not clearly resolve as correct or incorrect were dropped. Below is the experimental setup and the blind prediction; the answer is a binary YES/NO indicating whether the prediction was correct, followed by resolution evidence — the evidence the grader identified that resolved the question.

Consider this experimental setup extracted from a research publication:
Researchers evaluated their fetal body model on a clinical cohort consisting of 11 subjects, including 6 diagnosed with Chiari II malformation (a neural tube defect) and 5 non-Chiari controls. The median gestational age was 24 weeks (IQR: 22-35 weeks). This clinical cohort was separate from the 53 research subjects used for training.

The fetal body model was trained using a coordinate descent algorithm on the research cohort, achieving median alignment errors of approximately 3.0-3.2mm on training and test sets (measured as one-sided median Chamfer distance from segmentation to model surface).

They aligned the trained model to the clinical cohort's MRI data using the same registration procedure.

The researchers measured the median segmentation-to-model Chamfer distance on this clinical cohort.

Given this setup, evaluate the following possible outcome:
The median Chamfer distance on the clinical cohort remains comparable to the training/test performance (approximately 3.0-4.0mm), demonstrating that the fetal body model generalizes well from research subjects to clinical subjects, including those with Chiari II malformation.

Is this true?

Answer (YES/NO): NO